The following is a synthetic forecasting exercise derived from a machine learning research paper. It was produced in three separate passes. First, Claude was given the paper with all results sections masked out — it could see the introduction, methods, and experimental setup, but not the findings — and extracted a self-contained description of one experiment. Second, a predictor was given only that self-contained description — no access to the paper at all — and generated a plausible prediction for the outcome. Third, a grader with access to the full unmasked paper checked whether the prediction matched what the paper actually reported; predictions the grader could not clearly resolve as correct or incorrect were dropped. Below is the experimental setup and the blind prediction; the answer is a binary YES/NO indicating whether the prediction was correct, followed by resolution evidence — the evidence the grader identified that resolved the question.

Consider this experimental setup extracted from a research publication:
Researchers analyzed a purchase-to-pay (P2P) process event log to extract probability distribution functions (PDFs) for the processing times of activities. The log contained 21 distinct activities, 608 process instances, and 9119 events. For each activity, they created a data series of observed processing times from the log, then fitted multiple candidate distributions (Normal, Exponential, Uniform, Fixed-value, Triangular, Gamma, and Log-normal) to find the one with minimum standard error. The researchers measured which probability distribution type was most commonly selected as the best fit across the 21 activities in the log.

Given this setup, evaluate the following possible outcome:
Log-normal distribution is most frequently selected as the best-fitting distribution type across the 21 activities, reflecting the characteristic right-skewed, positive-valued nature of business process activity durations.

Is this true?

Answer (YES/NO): NO